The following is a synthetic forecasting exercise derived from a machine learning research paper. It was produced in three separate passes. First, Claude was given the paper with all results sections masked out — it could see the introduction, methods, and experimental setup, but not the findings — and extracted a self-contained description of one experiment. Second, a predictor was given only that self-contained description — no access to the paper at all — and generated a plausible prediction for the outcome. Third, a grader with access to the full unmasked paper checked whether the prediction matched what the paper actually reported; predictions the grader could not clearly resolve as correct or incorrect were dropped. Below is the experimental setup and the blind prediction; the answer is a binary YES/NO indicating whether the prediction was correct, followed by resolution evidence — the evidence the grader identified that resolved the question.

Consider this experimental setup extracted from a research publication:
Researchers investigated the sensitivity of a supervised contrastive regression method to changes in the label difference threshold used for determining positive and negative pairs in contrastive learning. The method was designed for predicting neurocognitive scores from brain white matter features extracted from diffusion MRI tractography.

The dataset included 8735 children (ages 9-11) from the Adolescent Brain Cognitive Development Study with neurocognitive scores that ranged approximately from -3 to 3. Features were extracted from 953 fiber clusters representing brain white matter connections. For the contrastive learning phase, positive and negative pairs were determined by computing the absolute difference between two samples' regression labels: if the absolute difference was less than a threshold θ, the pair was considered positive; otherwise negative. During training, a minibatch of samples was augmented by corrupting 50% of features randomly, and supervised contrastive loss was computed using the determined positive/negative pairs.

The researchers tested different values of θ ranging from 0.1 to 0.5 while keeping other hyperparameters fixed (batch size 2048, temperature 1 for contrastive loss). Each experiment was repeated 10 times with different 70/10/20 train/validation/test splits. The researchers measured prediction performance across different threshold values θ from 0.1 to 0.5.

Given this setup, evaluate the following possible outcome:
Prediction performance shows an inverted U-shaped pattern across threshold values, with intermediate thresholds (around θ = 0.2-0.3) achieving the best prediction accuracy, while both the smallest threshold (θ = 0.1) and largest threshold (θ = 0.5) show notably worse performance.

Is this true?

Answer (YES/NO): NO